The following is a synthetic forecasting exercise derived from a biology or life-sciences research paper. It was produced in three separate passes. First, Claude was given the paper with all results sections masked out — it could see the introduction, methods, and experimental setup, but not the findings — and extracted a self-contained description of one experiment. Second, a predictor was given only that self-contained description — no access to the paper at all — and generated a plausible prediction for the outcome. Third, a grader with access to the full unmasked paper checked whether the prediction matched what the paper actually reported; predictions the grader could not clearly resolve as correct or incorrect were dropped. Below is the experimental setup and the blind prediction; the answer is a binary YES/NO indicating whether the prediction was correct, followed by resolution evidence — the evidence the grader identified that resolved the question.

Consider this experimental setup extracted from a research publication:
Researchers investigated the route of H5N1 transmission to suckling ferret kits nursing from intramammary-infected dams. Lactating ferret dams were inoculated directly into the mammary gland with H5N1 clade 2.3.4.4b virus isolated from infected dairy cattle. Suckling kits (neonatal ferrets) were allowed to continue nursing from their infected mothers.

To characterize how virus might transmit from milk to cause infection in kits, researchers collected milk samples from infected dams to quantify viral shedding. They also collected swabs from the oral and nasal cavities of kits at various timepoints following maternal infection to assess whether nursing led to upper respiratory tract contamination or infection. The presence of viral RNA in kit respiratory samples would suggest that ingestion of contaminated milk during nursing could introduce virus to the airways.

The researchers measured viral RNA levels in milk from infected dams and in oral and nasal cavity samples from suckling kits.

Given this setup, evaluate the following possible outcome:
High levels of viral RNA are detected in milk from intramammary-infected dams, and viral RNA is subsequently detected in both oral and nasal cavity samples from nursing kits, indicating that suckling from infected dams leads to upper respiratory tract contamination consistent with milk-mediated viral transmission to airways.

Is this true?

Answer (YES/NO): YES